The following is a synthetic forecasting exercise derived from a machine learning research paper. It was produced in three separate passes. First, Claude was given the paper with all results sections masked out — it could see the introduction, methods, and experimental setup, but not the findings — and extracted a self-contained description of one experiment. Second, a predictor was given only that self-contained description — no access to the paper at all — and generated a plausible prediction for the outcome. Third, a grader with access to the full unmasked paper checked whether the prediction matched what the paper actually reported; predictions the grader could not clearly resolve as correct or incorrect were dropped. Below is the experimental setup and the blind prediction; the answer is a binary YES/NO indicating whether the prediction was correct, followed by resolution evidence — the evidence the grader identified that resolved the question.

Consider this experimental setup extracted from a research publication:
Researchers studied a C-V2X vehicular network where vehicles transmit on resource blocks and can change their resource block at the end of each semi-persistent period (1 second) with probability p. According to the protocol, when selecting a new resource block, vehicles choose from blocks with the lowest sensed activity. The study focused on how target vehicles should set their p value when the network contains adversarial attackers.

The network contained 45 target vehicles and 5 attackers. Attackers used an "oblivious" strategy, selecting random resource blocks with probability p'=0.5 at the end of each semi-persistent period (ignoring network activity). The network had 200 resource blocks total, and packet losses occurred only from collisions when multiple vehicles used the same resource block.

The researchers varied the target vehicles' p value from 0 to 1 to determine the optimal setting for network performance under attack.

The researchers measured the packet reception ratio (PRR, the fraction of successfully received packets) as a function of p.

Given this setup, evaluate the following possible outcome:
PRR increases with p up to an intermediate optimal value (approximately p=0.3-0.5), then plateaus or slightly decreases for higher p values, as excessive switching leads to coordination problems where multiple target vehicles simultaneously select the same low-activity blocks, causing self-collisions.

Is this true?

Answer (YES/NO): YES